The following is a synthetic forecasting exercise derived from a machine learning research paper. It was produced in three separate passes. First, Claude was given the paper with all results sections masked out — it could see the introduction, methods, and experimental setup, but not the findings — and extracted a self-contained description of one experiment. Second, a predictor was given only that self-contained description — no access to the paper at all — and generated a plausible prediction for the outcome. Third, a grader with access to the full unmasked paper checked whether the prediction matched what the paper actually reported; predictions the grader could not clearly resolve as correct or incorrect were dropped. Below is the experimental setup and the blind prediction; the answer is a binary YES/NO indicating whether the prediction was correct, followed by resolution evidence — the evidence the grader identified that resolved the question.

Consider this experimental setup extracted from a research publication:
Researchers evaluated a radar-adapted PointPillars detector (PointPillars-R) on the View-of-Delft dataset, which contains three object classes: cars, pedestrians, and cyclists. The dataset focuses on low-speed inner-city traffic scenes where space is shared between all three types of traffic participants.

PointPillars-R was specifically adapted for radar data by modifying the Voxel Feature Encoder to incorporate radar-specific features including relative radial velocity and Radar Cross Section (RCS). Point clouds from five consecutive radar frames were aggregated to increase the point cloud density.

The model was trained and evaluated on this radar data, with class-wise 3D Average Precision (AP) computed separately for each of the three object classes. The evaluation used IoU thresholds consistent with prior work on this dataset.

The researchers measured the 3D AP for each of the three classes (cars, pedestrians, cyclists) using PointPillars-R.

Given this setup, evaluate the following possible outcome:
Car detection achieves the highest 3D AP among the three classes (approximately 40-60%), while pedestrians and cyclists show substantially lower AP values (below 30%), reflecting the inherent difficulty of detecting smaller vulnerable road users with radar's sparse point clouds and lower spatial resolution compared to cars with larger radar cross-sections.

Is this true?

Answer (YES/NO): NO